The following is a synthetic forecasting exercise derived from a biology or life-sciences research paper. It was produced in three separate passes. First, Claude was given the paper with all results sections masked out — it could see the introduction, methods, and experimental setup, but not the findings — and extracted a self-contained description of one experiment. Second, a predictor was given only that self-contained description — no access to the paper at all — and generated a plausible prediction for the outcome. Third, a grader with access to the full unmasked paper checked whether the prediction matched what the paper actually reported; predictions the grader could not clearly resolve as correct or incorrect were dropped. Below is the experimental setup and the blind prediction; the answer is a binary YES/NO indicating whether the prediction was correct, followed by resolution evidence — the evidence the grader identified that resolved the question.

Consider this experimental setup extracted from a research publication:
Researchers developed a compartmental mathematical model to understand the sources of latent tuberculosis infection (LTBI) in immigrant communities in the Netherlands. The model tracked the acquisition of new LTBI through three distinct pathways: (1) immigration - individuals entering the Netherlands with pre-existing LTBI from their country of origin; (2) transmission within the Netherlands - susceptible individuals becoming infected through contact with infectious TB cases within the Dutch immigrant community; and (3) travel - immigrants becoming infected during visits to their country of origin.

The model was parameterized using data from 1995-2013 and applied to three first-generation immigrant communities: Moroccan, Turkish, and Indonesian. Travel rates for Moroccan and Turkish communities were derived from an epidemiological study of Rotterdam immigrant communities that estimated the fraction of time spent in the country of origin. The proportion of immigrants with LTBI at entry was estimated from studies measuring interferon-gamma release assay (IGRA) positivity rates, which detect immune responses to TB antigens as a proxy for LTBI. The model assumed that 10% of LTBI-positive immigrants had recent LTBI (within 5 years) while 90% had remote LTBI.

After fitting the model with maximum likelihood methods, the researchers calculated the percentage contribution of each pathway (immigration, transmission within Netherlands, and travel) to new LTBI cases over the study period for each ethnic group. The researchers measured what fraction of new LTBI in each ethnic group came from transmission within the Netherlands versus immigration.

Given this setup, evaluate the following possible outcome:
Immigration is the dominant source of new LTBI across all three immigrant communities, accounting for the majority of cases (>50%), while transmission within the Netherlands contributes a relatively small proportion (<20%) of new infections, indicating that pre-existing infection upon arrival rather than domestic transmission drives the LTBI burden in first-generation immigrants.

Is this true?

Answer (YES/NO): NO